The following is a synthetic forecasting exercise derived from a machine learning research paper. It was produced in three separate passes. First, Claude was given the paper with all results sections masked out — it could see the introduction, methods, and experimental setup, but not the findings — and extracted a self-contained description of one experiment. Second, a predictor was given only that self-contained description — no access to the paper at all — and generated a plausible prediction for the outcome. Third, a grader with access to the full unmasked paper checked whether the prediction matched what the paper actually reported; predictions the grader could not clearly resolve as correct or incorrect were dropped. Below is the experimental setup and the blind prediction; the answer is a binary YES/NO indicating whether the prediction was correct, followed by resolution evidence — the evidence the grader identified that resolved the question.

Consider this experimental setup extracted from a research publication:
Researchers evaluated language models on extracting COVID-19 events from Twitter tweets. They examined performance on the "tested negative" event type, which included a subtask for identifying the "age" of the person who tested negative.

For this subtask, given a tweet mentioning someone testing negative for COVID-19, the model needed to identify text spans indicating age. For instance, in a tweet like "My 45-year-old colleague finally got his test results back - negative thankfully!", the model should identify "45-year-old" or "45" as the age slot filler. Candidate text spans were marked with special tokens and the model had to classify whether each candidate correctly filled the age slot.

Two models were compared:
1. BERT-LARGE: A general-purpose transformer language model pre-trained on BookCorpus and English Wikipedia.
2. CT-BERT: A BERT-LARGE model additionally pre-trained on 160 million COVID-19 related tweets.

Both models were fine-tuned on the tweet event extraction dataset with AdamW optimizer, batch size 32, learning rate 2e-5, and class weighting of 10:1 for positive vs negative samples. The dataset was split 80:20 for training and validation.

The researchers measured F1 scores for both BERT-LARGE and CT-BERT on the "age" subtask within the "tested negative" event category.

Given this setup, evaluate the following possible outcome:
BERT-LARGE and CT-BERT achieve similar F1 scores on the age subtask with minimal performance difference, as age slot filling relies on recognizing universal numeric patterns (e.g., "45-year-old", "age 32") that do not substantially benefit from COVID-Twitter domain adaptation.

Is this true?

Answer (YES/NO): NO